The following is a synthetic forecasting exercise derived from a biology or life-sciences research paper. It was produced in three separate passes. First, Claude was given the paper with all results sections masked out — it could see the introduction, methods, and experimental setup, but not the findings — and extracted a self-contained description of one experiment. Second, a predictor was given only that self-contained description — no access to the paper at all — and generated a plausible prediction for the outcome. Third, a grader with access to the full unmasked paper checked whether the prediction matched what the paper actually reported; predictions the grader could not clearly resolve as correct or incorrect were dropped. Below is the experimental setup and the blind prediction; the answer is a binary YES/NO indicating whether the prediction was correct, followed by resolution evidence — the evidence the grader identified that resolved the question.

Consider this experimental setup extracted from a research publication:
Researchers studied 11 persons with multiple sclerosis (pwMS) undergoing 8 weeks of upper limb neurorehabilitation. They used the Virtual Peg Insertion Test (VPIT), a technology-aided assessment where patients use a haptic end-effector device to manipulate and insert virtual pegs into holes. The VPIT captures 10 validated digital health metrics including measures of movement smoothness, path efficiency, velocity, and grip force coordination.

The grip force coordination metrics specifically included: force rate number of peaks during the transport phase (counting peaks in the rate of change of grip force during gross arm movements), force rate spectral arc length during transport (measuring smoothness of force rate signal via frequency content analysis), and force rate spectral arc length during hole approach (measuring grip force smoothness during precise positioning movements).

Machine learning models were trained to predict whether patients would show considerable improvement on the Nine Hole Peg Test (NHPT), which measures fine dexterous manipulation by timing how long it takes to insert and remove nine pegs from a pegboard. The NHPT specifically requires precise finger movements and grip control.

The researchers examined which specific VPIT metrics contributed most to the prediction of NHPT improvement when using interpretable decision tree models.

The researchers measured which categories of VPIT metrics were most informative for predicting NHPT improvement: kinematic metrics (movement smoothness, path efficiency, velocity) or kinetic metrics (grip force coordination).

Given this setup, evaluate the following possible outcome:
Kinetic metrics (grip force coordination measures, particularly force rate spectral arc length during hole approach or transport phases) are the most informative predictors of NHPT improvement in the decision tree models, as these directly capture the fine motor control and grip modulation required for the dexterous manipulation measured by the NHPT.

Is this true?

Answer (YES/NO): YES